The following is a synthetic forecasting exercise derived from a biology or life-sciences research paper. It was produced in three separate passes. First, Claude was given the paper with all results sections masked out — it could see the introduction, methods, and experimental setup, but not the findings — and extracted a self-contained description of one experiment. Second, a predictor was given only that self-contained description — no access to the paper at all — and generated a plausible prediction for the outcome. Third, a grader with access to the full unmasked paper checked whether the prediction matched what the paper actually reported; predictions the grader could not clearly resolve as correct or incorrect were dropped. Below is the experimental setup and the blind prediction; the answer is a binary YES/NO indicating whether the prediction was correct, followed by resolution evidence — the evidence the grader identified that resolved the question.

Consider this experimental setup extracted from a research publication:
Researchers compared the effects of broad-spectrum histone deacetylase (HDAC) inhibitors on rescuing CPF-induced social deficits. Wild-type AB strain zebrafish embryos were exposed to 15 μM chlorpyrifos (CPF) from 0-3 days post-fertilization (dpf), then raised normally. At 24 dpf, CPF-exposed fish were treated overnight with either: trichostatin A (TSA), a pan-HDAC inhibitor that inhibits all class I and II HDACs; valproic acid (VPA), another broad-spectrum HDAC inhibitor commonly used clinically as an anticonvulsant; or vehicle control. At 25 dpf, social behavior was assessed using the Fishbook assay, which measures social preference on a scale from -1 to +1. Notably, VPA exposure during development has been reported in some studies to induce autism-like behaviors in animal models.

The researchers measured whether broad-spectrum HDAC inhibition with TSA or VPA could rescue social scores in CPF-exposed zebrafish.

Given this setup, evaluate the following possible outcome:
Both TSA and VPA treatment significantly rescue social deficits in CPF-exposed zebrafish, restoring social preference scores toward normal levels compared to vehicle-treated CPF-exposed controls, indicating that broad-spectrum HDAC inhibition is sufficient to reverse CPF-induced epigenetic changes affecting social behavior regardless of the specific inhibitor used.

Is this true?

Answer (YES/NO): NO